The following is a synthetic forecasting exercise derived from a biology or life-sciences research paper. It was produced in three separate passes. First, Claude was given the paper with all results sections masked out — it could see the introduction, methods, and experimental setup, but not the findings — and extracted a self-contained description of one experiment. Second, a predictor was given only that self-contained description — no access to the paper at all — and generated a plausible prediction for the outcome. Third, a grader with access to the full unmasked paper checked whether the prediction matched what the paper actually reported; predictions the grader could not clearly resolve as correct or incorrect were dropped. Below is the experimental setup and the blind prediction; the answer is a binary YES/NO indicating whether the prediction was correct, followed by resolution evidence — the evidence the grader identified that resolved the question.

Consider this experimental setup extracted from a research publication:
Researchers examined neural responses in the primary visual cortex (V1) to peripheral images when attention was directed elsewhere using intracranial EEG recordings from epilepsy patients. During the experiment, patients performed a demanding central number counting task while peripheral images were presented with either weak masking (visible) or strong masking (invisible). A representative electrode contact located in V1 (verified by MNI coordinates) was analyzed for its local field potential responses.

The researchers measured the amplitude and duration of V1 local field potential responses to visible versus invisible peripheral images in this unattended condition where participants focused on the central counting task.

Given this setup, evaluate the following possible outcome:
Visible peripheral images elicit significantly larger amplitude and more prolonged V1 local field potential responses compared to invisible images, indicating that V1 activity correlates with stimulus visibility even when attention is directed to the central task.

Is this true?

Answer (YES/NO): YES